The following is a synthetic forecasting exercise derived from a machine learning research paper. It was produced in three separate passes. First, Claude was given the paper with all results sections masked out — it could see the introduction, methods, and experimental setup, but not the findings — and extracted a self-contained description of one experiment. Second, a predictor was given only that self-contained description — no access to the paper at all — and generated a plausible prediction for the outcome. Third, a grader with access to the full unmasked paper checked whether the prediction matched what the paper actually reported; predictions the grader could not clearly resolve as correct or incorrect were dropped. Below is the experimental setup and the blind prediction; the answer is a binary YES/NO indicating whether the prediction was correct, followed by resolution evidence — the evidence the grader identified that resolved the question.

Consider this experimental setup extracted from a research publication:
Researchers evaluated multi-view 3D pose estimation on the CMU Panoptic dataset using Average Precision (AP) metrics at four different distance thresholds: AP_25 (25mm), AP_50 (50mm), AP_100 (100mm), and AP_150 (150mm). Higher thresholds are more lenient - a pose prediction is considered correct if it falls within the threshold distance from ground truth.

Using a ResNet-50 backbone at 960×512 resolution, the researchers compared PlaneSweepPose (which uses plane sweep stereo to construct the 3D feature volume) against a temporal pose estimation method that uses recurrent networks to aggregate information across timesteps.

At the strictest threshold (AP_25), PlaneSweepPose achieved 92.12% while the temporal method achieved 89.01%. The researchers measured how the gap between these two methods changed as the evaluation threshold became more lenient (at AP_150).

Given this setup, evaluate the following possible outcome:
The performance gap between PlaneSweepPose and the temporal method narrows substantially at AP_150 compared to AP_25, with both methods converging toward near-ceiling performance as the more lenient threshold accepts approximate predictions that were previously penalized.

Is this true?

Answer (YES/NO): YES